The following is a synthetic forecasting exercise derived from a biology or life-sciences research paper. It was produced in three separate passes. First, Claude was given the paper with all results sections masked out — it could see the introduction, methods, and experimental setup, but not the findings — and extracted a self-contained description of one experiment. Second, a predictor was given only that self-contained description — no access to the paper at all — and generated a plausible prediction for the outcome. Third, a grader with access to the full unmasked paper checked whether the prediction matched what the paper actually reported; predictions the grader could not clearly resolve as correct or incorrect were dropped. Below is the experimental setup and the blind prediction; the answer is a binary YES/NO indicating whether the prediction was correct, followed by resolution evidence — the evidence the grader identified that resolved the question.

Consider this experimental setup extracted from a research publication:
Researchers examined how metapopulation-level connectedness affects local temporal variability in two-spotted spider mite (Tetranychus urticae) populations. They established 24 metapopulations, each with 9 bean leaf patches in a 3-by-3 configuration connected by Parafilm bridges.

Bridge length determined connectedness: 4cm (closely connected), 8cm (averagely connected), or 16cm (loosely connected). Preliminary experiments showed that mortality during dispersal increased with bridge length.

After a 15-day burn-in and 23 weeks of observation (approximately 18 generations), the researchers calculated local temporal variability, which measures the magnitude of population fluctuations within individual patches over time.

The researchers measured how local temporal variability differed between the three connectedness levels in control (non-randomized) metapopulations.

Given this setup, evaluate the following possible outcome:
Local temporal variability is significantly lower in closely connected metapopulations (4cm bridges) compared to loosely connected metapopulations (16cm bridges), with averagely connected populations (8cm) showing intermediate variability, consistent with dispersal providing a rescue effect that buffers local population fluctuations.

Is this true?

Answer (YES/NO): NO